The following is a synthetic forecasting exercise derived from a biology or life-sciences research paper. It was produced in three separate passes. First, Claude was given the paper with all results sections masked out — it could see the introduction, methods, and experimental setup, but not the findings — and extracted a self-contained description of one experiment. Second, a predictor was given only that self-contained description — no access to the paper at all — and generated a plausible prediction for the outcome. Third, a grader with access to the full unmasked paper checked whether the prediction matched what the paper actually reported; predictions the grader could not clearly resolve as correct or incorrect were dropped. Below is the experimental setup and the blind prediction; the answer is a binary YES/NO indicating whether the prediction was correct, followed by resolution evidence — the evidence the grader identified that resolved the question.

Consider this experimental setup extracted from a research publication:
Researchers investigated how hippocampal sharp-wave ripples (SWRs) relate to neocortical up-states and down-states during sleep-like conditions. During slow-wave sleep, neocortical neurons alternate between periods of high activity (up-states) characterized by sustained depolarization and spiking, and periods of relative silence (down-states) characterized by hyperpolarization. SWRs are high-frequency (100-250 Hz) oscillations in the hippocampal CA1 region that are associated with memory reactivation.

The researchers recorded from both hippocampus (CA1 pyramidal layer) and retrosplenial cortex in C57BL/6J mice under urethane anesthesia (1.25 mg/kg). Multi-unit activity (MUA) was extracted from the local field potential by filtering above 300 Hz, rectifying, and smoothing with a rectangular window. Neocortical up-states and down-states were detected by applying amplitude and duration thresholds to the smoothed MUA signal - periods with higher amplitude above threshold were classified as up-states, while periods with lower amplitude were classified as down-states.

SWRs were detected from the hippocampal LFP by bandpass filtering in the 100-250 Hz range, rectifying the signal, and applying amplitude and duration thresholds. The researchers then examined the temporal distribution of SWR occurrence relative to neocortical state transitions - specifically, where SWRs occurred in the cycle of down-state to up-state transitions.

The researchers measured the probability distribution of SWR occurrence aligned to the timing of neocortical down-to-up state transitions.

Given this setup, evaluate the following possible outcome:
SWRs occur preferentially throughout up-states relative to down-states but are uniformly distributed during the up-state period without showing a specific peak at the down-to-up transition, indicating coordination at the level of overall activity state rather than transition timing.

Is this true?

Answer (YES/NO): NO